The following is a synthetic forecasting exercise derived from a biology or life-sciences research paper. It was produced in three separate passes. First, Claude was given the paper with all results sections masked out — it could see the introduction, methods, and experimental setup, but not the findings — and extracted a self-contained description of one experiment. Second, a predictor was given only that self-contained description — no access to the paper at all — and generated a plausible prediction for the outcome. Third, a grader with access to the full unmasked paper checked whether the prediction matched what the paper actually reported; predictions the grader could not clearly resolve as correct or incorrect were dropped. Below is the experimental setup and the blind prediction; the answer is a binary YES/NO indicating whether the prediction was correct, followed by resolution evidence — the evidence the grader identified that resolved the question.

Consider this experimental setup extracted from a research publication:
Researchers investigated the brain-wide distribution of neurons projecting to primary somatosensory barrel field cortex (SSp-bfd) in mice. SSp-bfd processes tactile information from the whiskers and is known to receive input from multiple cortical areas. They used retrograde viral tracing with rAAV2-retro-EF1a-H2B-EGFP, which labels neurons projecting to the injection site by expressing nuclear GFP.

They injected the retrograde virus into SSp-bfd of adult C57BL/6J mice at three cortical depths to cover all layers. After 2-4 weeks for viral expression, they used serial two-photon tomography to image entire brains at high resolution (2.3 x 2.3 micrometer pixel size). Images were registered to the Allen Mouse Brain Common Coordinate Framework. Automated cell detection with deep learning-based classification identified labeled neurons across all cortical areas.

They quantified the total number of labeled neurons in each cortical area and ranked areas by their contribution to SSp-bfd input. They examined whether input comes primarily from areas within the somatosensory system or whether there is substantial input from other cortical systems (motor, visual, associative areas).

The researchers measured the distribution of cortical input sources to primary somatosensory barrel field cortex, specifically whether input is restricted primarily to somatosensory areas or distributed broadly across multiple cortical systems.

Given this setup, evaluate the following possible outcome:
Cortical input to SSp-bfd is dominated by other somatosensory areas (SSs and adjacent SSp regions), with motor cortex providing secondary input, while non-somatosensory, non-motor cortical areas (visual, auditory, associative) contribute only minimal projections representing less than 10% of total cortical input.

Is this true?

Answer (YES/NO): NO